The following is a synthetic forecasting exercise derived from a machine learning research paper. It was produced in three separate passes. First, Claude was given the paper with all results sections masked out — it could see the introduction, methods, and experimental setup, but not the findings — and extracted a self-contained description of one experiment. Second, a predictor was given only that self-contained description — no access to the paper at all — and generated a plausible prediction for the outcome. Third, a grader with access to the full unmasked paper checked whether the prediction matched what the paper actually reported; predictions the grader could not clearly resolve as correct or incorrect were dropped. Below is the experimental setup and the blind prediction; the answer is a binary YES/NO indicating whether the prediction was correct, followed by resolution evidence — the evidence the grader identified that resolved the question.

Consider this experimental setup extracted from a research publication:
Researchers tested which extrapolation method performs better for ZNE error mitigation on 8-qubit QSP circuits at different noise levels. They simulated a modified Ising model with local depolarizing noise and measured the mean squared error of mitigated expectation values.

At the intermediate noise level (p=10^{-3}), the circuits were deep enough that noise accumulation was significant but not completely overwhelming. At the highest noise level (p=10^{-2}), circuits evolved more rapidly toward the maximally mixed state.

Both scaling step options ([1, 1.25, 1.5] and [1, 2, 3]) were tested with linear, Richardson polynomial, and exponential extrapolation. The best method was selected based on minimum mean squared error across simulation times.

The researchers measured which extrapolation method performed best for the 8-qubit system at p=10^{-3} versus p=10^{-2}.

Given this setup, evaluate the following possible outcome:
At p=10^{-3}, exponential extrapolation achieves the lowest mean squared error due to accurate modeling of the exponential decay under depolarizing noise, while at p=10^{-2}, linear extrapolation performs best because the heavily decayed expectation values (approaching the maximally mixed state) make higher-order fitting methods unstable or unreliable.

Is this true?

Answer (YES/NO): NO